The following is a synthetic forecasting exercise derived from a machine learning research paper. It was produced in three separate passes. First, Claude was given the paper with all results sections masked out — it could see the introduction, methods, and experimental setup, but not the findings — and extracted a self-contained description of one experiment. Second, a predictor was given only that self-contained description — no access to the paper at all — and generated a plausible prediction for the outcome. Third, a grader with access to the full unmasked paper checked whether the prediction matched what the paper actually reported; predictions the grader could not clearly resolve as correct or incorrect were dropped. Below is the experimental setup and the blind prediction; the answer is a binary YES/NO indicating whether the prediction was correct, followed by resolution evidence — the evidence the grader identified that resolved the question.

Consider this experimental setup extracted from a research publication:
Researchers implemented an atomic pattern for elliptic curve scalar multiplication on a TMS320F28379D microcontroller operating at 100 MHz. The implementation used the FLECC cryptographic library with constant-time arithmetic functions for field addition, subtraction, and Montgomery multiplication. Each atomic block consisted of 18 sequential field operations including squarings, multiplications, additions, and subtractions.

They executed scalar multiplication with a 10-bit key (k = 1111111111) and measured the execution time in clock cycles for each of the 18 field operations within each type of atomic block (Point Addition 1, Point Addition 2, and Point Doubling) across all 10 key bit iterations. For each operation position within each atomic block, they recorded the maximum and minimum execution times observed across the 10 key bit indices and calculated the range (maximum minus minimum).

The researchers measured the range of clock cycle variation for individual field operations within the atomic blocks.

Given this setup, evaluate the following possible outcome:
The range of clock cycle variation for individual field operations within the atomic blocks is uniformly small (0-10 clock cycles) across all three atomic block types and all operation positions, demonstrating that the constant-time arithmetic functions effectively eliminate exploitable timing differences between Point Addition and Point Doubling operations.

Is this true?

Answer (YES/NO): NO